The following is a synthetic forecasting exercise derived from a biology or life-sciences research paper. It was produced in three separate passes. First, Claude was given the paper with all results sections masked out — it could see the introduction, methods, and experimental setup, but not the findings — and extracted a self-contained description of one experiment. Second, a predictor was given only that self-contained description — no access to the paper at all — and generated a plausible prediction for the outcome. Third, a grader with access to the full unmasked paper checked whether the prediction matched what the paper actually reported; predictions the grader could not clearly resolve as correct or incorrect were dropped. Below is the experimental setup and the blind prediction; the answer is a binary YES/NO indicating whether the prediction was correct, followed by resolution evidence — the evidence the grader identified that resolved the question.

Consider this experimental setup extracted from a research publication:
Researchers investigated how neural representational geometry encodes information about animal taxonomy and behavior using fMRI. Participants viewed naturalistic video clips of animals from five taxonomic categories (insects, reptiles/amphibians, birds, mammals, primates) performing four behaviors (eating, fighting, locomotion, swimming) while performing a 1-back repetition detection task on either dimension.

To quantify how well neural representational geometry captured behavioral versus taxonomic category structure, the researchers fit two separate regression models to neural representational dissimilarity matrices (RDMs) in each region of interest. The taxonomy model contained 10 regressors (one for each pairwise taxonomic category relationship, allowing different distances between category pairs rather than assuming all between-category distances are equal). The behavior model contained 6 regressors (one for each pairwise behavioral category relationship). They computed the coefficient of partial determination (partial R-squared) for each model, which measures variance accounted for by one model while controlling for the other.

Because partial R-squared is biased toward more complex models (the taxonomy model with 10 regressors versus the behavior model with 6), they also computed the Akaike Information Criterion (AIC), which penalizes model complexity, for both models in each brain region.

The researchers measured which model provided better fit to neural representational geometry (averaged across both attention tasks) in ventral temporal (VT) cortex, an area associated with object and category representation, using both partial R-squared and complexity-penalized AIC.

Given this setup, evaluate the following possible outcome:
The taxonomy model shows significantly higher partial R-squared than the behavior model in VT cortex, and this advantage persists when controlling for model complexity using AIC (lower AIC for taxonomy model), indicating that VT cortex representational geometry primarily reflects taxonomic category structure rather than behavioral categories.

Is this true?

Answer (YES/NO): NO